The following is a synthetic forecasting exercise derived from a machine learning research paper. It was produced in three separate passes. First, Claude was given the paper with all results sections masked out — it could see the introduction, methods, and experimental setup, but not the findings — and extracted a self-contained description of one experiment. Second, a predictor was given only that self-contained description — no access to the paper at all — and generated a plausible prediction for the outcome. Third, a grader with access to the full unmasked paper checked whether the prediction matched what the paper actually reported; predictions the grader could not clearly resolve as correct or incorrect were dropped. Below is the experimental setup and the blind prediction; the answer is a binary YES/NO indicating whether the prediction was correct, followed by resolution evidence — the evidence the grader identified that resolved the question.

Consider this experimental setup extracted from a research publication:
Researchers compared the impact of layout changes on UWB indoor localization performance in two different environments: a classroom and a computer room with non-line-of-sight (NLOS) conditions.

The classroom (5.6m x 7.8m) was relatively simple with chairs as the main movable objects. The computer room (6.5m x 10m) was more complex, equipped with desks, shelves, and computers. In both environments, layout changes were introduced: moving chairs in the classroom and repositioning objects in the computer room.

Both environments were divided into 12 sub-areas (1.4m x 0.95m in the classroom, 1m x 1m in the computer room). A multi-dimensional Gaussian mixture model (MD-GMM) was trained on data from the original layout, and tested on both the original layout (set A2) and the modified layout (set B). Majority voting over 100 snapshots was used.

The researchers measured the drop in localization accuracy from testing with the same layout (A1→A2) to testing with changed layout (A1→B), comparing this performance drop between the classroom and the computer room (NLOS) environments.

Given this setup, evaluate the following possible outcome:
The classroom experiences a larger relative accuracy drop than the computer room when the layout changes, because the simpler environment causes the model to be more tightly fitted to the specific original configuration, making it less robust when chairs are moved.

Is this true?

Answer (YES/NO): NO